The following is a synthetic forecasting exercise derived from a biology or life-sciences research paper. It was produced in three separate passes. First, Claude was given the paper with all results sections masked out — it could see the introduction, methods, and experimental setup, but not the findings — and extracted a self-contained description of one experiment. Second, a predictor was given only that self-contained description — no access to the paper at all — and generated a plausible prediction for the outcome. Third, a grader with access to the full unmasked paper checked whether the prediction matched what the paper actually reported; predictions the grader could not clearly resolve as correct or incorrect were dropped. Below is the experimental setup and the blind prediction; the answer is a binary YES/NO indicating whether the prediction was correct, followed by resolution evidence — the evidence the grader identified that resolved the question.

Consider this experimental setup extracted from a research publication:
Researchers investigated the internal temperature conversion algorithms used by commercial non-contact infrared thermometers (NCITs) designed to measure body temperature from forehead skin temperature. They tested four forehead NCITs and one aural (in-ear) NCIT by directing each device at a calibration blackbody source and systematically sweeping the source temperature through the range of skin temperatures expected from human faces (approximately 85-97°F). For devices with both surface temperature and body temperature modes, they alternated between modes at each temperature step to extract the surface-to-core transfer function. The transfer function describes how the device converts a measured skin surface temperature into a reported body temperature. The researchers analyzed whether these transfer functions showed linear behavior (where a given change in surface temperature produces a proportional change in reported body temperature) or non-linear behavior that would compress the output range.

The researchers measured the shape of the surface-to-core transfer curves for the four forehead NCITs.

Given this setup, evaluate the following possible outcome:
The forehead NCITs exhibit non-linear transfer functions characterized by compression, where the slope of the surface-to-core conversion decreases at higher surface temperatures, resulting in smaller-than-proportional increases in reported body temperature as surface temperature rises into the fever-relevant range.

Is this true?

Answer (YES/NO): YES